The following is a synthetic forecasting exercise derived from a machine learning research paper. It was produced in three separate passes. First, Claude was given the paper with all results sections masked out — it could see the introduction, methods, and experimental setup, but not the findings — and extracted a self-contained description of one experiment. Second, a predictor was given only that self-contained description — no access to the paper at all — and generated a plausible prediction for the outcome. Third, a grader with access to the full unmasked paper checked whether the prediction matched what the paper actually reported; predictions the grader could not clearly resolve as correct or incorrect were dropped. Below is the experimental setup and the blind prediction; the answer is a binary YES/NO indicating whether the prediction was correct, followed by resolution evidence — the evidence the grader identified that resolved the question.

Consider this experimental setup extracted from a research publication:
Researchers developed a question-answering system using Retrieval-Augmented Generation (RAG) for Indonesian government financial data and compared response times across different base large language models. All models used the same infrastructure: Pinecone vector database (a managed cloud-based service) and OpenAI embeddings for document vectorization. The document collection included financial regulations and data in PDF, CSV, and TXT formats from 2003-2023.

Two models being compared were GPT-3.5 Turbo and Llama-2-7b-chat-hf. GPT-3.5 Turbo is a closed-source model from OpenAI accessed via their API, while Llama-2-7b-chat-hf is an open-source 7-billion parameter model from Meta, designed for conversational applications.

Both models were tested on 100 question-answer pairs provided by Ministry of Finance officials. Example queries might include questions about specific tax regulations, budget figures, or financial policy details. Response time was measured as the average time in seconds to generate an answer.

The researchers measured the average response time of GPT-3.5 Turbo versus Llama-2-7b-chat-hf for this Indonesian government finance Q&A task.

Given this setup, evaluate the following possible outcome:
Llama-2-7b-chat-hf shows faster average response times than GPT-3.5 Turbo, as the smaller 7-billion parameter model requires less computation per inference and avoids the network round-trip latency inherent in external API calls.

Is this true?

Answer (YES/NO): NO